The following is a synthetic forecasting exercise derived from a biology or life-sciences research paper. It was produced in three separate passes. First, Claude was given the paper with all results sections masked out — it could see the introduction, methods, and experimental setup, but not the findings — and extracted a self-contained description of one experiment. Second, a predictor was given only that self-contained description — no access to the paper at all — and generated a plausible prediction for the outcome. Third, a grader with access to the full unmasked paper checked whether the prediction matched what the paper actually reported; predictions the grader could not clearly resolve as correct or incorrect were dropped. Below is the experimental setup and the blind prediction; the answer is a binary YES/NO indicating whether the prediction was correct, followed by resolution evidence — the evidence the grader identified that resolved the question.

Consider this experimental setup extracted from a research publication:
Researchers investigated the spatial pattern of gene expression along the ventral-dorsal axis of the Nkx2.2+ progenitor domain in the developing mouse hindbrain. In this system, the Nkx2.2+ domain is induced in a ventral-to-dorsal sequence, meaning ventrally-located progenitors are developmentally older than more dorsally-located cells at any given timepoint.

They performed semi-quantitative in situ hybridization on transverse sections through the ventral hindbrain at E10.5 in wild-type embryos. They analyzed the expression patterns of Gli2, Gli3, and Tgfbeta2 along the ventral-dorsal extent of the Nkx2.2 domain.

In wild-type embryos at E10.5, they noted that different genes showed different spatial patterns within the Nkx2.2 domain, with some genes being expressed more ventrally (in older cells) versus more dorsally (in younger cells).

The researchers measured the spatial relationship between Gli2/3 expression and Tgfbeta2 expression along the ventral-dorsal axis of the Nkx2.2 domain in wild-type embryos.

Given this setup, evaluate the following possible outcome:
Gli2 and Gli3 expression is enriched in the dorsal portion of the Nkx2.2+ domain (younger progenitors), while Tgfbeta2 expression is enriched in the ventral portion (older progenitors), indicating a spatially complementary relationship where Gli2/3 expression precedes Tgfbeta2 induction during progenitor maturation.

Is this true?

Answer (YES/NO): YES